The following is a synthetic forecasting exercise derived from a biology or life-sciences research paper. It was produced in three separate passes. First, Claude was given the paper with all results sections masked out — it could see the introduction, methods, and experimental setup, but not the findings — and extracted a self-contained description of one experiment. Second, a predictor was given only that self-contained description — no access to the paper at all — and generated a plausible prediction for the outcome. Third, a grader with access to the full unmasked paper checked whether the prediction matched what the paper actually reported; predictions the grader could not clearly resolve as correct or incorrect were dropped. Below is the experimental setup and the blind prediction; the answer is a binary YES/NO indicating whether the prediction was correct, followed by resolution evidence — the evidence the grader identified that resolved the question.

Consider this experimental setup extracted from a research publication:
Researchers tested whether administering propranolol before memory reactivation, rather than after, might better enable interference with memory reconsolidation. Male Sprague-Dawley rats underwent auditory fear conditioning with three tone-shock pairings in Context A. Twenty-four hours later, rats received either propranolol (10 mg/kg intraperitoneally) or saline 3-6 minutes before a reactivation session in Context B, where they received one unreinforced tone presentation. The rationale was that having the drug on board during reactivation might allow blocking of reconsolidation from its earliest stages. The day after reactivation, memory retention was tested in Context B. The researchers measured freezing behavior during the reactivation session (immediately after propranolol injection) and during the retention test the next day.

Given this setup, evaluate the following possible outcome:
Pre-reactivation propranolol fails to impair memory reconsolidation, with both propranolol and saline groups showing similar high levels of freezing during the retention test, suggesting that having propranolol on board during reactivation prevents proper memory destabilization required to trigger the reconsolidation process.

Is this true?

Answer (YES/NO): YES